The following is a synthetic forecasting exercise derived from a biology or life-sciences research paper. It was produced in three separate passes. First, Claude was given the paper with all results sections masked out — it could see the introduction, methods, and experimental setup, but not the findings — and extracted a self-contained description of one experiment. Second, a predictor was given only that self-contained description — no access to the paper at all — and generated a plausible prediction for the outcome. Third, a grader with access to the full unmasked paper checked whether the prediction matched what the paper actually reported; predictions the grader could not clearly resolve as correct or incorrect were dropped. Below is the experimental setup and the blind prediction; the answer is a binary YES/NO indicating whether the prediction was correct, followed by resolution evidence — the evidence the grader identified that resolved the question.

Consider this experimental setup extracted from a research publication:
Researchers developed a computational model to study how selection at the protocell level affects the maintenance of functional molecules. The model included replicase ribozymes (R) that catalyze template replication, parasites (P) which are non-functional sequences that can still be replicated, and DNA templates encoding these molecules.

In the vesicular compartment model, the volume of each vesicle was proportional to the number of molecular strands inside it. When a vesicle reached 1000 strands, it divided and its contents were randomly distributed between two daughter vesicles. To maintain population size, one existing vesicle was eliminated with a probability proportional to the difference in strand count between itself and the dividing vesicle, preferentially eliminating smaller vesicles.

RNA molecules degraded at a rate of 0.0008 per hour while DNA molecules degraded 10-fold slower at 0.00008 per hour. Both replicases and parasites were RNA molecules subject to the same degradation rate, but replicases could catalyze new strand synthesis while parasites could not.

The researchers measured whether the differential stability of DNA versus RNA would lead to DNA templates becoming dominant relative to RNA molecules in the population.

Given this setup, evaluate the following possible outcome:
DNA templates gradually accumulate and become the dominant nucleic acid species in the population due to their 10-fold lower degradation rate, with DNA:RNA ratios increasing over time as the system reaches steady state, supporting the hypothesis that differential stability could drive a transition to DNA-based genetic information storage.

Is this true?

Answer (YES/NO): NO